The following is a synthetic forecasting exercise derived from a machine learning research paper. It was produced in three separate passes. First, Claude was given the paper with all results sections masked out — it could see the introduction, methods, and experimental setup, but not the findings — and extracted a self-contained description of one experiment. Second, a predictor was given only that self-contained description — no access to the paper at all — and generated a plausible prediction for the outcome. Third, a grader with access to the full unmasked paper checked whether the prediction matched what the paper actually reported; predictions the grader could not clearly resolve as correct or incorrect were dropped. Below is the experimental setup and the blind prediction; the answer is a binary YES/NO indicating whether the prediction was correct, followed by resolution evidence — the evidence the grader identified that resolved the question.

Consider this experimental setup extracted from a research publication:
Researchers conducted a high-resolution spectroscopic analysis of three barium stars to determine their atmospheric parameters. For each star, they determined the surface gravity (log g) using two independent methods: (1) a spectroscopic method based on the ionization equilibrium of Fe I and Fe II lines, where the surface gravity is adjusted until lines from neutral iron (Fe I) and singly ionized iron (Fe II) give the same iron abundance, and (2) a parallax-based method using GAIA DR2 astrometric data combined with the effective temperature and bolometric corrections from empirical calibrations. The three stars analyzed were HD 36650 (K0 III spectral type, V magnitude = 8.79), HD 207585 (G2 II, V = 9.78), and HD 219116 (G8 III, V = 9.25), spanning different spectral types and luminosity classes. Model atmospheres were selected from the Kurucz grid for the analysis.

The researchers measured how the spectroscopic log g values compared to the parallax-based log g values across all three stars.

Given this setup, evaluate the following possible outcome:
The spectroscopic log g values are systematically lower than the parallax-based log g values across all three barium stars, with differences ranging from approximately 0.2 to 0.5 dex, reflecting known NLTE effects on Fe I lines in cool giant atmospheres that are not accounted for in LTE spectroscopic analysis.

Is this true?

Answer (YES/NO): NO